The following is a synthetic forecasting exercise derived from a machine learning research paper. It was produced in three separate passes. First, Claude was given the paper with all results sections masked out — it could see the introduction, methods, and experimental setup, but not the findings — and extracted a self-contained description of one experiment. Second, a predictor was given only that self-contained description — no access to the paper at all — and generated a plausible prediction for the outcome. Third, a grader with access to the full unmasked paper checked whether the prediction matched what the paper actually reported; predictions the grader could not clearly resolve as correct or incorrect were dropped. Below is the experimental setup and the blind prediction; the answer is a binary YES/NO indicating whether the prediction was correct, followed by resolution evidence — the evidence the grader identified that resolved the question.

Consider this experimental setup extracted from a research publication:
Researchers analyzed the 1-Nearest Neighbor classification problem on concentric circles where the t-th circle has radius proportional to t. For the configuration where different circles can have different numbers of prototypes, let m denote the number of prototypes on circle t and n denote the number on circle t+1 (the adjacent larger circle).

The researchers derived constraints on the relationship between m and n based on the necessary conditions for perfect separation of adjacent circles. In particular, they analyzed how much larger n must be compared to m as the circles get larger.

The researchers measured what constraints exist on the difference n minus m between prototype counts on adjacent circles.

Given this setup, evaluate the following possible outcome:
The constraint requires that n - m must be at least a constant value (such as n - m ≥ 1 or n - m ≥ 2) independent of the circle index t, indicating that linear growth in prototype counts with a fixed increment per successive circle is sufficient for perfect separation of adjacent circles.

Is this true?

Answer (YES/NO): YES